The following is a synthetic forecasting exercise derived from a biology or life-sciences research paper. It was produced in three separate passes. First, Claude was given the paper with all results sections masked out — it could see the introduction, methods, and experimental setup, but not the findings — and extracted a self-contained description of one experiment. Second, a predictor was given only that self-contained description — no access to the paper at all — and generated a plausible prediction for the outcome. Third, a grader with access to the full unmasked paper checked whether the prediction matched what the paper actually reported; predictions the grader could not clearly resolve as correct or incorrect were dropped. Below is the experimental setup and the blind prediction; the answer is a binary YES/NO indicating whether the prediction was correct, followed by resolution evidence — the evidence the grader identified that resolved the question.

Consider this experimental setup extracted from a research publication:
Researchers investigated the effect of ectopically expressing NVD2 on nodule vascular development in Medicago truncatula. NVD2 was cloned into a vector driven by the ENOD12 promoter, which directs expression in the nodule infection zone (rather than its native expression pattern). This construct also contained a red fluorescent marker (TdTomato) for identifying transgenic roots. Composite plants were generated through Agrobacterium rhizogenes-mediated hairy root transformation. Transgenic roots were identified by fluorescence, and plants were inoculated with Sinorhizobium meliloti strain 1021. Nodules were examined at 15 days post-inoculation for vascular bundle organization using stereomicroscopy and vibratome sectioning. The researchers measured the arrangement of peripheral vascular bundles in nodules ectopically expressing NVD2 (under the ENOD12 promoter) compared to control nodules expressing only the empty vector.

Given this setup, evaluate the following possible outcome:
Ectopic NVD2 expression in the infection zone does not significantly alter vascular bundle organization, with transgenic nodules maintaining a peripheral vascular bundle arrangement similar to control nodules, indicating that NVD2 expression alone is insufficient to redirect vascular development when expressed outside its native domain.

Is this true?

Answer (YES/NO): NO